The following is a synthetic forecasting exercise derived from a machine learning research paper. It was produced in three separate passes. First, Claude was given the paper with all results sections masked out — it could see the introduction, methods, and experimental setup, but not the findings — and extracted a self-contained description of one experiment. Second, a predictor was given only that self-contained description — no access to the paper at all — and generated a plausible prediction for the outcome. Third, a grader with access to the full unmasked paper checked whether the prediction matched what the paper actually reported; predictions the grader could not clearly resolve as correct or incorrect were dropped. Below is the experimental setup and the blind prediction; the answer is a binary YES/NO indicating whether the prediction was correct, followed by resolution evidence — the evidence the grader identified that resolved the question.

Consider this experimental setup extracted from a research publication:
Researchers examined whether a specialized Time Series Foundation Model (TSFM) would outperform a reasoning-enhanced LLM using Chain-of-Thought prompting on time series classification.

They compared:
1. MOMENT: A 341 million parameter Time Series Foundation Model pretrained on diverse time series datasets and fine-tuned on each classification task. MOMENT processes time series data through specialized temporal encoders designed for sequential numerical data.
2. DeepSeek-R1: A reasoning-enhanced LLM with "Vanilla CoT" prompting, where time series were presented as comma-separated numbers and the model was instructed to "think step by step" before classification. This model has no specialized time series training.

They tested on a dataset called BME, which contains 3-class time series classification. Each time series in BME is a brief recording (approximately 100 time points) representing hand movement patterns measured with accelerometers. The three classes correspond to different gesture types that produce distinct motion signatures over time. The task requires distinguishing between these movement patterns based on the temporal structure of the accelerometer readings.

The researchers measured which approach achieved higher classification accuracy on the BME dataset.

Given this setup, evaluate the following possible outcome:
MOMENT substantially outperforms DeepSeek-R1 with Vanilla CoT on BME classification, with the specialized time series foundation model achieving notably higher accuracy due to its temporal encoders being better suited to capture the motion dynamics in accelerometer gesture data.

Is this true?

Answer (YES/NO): NO